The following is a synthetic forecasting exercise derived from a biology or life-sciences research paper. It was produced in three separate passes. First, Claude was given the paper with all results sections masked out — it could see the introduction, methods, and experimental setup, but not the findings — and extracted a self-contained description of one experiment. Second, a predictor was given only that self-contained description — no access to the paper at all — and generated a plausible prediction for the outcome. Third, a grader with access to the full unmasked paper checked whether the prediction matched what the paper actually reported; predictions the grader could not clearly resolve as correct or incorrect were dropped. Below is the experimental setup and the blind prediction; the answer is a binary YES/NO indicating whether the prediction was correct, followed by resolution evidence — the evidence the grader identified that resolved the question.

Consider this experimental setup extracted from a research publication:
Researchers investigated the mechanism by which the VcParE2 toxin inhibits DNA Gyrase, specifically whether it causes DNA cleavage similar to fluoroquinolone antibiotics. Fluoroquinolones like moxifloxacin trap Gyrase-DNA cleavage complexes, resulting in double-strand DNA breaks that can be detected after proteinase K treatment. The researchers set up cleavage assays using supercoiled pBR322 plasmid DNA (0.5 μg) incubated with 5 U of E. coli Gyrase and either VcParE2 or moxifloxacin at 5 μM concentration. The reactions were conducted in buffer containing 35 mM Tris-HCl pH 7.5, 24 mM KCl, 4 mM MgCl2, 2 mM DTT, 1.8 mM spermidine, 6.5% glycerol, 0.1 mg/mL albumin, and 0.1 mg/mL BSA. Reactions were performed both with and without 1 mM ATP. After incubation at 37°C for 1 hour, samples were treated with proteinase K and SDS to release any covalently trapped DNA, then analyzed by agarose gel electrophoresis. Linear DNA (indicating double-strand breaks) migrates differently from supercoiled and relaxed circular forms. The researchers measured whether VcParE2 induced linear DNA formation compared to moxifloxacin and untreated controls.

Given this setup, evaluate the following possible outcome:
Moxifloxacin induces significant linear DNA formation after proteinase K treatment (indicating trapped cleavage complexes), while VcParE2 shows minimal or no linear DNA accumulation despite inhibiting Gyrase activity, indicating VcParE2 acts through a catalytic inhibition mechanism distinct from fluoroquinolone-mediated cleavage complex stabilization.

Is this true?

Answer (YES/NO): NO